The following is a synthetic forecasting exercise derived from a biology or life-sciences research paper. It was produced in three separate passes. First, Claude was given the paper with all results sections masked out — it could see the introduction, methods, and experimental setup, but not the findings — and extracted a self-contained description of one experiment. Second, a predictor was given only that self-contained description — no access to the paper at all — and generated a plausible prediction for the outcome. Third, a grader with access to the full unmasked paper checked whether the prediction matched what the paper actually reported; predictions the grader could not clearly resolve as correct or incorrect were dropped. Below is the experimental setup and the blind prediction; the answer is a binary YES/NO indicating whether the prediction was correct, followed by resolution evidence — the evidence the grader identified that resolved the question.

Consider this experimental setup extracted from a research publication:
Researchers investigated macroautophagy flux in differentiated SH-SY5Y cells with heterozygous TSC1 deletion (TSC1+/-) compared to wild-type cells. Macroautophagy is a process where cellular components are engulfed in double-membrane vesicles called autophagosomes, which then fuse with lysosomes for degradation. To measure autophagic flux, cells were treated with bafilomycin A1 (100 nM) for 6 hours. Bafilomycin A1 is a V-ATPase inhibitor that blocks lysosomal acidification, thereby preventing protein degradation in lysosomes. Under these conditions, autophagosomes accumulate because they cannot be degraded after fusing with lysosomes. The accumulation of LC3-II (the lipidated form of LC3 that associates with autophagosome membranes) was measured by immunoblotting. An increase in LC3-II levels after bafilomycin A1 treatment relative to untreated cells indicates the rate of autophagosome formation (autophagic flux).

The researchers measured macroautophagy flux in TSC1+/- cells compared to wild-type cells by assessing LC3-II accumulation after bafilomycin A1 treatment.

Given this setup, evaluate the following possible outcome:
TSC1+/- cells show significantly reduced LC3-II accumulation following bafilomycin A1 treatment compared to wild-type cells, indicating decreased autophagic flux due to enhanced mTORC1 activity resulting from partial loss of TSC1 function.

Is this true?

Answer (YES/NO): NO